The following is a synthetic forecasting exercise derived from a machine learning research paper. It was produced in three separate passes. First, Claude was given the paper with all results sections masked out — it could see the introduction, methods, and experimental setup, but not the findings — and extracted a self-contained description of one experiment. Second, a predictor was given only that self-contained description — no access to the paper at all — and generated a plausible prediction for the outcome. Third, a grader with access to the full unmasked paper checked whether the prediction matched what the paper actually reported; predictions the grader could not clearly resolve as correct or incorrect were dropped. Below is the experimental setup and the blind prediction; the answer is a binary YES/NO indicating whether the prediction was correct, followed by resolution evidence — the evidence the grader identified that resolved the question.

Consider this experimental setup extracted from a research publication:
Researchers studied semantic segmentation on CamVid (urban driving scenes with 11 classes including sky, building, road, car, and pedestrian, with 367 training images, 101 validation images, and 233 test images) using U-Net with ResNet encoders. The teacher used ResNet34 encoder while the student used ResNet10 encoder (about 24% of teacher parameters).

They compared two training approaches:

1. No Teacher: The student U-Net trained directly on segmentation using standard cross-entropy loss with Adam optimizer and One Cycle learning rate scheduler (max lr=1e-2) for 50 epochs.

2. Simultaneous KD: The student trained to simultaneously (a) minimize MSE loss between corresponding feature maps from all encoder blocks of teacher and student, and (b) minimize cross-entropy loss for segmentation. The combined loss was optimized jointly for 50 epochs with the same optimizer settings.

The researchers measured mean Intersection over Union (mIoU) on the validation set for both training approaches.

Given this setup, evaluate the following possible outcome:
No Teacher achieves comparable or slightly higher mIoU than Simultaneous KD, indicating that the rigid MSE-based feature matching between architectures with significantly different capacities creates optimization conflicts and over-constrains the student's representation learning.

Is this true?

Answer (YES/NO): NO